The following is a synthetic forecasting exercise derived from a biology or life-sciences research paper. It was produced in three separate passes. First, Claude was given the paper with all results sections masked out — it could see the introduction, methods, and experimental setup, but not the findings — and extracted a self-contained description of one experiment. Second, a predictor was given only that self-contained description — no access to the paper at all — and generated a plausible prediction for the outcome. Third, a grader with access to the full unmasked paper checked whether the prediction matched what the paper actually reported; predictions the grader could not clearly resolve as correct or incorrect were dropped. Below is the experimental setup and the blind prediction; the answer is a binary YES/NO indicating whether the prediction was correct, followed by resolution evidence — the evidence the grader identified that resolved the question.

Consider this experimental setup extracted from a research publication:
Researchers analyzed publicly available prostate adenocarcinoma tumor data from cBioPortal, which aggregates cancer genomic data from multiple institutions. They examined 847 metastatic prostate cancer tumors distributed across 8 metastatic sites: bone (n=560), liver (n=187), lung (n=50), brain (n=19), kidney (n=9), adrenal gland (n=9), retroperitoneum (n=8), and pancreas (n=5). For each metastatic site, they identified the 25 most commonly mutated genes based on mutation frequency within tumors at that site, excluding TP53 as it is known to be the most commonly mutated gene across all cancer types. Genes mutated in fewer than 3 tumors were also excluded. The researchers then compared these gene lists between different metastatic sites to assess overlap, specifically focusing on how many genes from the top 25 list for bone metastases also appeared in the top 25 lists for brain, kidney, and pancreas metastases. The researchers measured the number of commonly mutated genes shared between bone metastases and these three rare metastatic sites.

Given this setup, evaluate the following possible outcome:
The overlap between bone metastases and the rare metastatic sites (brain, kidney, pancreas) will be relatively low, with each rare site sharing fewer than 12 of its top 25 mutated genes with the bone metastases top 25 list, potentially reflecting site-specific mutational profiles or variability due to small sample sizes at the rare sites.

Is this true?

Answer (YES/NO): YES